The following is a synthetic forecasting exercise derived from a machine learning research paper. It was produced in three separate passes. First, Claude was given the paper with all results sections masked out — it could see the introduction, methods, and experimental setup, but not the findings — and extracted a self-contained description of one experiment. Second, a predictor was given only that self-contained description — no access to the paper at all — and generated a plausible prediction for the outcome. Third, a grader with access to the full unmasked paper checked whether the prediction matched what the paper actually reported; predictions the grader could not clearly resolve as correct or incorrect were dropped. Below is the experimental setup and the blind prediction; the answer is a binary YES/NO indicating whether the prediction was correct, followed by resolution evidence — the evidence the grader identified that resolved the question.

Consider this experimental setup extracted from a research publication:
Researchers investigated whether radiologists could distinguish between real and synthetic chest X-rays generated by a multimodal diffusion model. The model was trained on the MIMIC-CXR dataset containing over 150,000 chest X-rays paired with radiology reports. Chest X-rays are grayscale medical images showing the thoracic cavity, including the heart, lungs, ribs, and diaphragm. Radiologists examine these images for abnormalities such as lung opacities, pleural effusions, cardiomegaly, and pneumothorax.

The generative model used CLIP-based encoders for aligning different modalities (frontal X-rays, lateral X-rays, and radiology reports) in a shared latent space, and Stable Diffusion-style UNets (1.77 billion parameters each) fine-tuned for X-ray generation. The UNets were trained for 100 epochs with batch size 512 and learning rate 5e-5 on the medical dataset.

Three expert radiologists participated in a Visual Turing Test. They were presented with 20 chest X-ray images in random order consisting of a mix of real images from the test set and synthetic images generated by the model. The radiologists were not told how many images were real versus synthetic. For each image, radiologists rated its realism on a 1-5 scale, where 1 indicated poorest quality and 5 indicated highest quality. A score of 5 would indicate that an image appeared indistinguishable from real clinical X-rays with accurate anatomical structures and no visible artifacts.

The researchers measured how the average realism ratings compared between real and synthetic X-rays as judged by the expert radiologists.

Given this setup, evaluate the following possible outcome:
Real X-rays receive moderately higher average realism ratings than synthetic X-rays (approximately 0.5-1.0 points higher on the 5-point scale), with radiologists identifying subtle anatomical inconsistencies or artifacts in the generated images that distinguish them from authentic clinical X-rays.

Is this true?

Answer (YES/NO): NO